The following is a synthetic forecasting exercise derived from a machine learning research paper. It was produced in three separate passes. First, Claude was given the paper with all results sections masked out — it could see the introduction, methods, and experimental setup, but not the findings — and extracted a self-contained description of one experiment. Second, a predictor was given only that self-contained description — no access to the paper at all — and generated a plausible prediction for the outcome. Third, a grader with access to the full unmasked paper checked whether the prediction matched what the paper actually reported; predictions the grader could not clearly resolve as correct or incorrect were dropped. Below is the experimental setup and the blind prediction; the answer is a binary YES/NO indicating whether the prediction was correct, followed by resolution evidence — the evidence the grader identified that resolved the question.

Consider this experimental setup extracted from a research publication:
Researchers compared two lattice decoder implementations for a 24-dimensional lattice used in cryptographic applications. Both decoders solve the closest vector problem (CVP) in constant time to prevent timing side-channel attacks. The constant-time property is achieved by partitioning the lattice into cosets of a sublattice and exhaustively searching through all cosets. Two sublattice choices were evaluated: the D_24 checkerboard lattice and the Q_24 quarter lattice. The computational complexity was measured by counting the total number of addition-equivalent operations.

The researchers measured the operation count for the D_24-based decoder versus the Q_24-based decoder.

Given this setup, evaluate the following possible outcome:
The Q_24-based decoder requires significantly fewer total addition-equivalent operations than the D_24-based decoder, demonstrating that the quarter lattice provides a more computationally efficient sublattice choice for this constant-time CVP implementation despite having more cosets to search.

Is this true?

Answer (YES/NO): YES